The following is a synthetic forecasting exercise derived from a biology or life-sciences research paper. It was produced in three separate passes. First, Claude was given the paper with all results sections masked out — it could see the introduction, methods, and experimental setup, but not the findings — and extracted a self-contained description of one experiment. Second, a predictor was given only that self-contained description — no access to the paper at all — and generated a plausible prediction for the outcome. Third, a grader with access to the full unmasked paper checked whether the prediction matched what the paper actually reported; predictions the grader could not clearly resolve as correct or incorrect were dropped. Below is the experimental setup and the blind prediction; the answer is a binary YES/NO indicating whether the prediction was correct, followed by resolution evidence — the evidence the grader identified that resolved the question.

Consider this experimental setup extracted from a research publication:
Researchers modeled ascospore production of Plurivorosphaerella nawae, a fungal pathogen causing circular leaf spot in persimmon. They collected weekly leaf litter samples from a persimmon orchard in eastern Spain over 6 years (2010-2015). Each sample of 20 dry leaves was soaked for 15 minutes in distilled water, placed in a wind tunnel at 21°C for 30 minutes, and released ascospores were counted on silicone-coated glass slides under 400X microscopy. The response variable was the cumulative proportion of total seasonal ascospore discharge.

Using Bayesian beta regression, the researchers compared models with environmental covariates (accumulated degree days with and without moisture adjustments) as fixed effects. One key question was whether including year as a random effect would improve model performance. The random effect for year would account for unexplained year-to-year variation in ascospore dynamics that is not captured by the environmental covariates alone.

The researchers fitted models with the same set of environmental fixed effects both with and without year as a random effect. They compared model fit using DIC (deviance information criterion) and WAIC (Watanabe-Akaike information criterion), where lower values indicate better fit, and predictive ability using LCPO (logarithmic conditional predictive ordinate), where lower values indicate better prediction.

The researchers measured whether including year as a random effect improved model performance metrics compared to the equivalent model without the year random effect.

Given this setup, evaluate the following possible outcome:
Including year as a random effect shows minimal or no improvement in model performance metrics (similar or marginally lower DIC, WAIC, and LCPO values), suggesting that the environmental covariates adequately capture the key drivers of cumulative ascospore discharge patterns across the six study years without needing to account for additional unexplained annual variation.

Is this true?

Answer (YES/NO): NO